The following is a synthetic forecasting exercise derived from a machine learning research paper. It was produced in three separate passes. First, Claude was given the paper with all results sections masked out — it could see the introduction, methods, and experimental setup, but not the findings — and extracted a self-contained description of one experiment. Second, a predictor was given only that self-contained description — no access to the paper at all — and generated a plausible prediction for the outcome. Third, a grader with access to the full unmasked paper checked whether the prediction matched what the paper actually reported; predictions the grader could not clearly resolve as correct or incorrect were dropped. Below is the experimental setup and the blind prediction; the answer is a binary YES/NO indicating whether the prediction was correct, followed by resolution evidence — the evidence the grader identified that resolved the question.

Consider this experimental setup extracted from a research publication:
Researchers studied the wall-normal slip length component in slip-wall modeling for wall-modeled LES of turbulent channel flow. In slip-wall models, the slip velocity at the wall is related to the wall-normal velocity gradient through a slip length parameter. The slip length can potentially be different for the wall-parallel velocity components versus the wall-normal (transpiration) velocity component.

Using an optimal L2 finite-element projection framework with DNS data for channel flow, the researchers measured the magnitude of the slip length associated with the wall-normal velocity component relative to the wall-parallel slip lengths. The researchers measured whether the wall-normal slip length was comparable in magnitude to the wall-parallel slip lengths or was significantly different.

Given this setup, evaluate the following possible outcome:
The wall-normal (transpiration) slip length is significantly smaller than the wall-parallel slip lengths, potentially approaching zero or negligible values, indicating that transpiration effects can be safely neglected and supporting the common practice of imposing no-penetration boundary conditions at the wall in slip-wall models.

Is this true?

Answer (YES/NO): YES